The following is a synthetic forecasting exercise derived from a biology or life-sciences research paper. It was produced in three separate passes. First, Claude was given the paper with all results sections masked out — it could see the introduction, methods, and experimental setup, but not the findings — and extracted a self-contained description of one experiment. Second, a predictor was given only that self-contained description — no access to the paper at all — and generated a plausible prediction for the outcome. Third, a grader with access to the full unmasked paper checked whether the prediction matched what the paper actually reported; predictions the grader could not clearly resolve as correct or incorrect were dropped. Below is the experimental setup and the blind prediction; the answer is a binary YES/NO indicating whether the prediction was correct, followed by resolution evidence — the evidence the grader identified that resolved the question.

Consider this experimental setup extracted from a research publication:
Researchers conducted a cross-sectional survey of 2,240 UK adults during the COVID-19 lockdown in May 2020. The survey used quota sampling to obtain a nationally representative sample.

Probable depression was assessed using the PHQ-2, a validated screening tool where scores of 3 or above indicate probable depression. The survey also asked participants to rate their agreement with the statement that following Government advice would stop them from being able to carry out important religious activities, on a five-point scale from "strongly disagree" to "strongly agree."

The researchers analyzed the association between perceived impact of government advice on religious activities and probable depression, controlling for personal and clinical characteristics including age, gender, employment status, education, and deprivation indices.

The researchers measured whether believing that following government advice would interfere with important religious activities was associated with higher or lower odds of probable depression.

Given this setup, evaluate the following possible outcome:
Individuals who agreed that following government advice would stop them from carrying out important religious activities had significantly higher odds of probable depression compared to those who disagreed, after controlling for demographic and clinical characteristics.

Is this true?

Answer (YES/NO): YES